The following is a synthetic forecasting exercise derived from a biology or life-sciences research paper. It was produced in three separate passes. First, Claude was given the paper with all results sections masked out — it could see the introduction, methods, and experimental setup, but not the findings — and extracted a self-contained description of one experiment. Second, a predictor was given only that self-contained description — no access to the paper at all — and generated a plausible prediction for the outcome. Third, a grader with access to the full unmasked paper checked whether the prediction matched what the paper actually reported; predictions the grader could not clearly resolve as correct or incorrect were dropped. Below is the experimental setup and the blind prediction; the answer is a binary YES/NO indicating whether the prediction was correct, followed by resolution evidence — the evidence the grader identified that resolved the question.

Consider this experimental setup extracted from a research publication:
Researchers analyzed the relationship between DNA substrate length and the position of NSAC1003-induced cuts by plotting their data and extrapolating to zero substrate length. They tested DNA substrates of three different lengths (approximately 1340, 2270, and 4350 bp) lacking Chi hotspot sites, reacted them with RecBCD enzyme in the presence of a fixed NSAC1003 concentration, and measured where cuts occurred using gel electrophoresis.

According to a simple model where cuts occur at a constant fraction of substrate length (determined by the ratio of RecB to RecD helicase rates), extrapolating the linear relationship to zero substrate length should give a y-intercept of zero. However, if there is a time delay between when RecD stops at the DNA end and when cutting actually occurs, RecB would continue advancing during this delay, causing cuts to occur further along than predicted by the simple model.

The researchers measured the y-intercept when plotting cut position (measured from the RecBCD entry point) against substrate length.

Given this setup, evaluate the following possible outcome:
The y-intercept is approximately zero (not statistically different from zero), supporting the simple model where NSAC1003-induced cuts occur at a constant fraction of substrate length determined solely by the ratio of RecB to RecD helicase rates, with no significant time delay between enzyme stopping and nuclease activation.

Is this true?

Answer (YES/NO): NO